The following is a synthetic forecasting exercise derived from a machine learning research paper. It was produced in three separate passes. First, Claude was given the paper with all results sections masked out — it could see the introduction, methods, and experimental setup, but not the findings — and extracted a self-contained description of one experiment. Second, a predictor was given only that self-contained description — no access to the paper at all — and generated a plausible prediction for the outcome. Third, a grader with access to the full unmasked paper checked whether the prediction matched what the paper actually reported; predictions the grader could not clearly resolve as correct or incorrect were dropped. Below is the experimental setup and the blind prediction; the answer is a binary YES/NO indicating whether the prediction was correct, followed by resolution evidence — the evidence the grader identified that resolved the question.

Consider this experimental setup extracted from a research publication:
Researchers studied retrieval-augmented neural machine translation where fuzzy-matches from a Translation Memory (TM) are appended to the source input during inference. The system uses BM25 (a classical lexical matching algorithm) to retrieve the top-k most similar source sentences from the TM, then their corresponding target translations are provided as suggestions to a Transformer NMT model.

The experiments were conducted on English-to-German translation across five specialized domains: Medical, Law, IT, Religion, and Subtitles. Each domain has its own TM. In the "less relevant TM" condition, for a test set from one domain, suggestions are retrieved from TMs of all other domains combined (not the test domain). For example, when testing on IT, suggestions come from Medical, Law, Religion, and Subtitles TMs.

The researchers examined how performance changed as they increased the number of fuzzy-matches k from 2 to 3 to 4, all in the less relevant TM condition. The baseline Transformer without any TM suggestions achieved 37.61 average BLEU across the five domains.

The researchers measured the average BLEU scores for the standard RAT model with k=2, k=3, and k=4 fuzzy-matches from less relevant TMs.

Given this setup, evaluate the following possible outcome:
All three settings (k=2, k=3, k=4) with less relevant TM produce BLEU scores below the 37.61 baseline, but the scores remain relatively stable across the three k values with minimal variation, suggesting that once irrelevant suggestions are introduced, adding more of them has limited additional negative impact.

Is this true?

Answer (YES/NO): NO